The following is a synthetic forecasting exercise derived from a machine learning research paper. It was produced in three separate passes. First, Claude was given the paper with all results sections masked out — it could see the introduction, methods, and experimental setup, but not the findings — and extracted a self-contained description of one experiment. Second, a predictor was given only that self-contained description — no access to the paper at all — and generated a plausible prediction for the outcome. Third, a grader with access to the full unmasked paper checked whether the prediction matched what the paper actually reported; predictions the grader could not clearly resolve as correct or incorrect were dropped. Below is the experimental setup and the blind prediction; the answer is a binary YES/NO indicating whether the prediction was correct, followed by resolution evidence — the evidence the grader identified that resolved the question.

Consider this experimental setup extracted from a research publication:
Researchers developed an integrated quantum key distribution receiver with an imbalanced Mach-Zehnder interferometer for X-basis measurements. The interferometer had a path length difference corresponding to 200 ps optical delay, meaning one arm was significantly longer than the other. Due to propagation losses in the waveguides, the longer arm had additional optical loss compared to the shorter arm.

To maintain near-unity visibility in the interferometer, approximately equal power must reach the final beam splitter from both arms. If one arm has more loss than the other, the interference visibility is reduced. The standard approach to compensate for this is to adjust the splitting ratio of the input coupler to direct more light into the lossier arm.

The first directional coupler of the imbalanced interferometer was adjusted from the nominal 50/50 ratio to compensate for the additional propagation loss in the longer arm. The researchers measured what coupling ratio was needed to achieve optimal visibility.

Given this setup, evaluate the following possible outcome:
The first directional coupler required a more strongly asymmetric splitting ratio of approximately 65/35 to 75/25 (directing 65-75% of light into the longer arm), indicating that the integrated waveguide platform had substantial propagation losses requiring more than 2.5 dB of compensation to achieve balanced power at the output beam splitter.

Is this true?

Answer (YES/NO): NO